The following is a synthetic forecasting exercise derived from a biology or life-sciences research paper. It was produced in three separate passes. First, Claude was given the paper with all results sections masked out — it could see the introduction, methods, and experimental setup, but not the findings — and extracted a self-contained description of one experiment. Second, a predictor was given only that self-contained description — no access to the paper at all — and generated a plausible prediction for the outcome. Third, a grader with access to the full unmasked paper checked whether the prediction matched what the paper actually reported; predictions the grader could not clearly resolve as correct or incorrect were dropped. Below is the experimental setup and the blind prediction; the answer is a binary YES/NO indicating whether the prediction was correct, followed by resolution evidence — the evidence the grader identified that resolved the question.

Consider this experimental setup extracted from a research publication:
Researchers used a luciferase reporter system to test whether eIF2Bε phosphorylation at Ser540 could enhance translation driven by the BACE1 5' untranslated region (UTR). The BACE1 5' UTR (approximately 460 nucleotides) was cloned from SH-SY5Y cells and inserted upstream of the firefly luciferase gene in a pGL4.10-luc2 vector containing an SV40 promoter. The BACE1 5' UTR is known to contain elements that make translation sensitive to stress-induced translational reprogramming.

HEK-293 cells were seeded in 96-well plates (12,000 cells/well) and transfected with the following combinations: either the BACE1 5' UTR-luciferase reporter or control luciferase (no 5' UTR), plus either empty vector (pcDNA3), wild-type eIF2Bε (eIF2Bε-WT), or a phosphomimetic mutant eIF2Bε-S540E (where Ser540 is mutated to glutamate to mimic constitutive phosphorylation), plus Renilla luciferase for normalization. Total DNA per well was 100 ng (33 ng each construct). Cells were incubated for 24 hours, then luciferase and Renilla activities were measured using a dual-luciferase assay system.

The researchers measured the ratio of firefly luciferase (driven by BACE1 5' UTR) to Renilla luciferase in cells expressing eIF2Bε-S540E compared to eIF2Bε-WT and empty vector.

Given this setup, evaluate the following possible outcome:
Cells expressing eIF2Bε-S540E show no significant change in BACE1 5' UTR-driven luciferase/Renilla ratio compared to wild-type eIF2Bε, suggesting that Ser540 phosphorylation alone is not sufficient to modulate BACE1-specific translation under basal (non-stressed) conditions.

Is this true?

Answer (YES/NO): NO